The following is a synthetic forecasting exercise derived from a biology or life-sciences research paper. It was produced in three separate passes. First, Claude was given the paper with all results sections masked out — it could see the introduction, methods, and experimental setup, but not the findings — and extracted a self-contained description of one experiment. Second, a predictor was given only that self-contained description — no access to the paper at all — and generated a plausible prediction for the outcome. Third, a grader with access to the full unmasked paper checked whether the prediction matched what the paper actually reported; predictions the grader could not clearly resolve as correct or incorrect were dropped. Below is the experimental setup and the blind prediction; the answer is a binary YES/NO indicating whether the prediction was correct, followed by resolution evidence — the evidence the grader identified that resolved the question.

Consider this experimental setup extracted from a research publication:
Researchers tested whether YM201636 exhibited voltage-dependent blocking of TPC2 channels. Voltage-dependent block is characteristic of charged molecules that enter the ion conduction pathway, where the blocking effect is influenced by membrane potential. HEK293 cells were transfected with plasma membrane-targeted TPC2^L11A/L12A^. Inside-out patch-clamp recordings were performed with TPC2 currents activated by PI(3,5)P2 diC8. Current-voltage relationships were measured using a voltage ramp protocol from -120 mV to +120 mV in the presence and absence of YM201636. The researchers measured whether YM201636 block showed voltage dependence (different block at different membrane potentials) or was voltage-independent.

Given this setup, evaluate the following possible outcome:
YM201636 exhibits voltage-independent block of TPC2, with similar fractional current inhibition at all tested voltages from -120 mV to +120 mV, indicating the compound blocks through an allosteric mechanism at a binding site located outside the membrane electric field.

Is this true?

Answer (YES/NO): NO